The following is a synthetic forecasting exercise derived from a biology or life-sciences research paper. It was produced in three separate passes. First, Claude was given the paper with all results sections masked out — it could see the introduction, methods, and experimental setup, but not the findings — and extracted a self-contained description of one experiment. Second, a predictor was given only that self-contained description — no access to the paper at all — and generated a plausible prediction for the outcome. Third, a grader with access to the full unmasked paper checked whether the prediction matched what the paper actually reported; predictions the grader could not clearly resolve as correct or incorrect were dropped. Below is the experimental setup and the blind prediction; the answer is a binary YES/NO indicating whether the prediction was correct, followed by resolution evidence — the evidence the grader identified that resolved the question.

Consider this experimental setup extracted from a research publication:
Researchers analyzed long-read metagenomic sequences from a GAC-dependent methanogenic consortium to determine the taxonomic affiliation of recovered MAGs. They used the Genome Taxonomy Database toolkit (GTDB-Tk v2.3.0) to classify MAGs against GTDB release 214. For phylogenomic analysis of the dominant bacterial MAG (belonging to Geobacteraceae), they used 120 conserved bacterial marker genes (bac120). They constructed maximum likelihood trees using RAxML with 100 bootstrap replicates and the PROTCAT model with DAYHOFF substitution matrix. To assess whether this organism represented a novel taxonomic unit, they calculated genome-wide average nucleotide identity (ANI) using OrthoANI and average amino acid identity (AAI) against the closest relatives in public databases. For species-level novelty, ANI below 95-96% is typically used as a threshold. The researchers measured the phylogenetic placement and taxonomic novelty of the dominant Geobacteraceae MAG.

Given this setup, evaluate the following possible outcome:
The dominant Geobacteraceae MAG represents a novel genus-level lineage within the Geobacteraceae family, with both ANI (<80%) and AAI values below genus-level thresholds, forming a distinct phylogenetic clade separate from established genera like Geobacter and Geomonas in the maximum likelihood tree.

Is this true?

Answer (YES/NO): NO